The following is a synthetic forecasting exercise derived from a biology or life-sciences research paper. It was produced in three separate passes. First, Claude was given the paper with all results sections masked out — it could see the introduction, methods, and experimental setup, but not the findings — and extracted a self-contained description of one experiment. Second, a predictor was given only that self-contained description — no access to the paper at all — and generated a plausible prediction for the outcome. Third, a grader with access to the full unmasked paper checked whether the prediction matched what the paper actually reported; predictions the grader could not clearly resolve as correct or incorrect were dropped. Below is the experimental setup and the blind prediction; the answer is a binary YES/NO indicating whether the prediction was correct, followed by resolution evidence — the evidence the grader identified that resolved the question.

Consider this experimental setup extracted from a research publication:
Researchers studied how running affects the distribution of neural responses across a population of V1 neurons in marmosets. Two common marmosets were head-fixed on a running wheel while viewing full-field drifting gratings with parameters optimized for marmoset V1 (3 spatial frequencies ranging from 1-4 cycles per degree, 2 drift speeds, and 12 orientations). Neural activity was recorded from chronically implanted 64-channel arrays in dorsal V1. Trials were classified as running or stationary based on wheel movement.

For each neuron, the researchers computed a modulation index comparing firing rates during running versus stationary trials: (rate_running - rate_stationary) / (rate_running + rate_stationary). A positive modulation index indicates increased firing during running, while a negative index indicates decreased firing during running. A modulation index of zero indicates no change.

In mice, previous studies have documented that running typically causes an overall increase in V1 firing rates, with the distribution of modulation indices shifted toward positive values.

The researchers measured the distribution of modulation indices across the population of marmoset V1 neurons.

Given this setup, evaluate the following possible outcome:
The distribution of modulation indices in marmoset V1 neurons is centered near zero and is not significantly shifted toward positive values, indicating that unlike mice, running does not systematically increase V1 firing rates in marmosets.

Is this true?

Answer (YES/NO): NO